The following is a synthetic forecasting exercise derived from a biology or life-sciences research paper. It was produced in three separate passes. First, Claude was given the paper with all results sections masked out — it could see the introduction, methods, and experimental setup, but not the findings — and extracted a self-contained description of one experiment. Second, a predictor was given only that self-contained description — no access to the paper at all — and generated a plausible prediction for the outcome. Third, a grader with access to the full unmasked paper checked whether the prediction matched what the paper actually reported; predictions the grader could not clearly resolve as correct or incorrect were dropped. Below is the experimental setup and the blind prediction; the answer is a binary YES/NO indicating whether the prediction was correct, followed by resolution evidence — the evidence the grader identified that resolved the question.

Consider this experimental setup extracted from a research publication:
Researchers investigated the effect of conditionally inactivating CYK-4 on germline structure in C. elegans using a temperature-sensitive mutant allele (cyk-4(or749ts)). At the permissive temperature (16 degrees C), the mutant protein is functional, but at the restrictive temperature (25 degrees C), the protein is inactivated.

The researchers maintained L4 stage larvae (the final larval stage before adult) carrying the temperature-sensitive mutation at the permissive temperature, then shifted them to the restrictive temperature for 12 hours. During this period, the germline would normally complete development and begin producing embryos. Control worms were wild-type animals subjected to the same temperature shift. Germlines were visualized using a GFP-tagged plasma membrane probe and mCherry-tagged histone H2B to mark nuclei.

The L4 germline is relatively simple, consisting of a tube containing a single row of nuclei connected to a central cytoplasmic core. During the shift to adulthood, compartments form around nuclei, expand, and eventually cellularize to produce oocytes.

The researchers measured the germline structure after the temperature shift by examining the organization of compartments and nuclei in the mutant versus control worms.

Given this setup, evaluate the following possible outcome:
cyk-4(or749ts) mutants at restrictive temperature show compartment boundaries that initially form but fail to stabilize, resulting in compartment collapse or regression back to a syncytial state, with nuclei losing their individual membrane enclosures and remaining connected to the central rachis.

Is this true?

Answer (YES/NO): YES